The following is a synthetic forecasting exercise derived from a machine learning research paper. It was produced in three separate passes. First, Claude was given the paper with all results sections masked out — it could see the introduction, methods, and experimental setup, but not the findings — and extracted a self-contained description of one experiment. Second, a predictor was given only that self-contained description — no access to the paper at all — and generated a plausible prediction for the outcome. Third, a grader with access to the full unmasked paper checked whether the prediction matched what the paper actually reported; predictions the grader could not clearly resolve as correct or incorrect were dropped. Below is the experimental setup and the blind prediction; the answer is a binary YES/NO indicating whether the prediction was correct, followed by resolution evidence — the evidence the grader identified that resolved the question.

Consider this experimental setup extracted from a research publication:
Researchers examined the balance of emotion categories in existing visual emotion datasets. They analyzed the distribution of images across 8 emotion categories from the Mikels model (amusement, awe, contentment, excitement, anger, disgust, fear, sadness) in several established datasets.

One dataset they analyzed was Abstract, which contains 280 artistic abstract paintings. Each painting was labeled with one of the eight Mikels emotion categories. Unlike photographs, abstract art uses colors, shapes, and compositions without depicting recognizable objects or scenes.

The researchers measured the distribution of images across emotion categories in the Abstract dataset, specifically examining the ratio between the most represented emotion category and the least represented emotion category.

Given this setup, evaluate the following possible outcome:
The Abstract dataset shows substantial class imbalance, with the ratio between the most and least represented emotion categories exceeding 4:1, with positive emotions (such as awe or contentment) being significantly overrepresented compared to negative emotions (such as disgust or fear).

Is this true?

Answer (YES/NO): YES